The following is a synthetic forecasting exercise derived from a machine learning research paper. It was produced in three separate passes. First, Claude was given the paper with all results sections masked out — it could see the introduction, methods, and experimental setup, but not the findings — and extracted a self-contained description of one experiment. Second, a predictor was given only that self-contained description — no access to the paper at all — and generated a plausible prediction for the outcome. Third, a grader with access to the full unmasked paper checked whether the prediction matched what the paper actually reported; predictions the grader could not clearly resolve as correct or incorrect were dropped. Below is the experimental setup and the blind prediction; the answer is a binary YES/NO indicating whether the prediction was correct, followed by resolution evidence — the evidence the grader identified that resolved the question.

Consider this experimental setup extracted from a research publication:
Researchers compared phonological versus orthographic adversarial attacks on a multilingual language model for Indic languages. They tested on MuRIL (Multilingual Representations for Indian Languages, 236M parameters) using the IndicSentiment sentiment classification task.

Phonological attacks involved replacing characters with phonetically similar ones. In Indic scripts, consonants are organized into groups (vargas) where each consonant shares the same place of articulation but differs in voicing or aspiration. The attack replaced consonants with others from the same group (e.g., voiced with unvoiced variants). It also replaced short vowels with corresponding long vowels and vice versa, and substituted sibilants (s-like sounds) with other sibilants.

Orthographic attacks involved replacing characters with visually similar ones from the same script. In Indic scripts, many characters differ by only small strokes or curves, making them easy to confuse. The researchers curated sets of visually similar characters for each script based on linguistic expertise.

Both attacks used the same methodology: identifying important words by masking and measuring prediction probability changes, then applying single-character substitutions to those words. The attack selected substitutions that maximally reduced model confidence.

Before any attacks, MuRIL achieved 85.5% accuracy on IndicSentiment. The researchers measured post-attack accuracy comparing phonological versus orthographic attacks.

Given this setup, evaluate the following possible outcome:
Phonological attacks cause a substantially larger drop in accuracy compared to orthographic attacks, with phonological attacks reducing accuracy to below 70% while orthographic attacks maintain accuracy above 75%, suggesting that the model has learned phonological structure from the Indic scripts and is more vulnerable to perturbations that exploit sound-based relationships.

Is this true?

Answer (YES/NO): NO